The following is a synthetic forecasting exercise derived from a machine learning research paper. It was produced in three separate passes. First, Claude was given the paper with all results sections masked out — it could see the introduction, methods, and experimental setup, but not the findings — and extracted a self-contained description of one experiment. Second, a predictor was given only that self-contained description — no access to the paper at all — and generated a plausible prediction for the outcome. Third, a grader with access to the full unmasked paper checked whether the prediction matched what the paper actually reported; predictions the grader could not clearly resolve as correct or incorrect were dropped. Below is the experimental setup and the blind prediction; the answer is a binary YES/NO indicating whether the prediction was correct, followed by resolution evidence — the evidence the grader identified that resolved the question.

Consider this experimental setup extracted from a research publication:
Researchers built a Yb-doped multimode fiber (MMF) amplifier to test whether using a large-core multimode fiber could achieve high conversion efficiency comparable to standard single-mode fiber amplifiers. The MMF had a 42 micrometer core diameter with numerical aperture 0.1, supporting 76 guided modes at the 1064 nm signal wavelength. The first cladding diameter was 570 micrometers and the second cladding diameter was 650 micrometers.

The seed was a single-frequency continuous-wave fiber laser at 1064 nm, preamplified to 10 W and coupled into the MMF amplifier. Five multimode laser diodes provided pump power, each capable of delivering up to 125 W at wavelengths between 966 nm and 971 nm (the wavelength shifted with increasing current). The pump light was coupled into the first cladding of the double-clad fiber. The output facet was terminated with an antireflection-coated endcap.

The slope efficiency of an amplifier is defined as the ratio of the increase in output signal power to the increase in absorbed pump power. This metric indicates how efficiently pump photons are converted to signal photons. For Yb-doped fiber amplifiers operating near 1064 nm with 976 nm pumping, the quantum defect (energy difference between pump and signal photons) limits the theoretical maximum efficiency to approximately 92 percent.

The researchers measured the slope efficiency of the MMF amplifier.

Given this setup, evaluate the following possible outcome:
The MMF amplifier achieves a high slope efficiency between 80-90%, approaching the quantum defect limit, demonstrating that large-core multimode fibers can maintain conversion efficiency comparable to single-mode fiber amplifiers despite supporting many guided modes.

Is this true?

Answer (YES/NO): YES